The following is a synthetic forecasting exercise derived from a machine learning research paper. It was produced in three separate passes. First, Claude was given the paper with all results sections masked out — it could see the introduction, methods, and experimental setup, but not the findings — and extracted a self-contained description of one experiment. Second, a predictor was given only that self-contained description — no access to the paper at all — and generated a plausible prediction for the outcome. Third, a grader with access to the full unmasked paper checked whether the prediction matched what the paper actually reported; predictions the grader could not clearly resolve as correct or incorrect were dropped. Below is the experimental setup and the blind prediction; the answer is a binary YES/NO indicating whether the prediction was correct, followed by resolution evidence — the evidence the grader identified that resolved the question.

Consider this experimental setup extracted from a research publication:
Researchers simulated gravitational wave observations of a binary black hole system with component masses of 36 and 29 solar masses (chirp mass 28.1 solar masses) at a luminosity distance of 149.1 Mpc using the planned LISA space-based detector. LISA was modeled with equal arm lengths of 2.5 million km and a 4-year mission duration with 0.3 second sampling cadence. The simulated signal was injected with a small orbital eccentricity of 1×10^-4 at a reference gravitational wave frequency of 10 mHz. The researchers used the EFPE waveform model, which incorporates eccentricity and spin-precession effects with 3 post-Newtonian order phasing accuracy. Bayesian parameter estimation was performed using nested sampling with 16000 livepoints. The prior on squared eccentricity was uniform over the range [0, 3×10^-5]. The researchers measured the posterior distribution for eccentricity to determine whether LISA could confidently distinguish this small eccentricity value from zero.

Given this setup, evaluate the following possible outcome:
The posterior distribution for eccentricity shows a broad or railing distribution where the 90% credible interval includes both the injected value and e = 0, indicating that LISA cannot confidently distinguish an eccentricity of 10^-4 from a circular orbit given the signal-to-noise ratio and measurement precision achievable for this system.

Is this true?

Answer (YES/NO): YES